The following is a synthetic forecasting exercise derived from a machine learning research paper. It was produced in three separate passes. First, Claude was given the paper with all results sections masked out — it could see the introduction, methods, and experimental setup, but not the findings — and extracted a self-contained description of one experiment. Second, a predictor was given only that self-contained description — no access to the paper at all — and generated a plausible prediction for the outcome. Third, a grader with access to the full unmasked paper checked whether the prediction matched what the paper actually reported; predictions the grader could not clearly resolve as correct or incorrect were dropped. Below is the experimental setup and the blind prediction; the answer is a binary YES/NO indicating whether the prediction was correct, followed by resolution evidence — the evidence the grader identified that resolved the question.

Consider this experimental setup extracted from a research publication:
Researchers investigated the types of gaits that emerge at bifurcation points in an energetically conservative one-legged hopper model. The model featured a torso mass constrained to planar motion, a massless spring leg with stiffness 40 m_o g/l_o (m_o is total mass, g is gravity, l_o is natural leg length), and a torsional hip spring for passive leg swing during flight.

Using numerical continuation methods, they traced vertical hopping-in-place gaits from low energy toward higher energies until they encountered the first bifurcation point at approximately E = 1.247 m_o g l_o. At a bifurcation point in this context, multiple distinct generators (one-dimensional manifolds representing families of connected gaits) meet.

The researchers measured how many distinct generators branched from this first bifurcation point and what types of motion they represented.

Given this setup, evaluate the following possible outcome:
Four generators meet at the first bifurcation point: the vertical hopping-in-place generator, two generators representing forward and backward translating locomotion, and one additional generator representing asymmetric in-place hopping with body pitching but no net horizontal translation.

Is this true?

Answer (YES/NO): NO